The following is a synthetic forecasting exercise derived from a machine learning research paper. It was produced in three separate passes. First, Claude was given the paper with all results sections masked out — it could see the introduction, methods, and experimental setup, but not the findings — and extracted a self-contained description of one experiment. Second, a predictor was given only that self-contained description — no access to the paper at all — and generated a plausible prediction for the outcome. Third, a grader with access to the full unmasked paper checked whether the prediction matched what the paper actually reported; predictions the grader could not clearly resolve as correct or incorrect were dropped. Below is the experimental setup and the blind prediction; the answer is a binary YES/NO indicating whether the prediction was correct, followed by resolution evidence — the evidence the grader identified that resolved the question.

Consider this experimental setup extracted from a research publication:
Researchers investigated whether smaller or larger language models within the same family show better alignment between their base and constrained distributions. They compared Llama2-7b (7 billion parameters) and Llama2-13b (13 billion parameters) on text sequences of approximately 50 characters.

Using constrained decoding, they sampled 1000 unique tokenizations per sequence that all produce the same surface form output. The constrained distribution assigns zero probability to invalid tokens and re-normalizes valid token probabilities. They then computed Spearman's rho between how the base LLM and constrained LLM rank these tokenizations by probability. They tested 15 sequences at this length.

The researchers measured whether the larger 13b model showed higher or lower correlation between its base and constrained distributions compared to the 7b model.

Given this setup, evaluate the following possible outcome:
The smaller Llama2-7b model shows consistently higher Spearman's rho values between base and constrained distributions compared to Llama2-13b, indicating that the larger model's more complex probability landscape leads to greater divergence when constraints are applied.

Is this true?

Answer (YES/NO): NO